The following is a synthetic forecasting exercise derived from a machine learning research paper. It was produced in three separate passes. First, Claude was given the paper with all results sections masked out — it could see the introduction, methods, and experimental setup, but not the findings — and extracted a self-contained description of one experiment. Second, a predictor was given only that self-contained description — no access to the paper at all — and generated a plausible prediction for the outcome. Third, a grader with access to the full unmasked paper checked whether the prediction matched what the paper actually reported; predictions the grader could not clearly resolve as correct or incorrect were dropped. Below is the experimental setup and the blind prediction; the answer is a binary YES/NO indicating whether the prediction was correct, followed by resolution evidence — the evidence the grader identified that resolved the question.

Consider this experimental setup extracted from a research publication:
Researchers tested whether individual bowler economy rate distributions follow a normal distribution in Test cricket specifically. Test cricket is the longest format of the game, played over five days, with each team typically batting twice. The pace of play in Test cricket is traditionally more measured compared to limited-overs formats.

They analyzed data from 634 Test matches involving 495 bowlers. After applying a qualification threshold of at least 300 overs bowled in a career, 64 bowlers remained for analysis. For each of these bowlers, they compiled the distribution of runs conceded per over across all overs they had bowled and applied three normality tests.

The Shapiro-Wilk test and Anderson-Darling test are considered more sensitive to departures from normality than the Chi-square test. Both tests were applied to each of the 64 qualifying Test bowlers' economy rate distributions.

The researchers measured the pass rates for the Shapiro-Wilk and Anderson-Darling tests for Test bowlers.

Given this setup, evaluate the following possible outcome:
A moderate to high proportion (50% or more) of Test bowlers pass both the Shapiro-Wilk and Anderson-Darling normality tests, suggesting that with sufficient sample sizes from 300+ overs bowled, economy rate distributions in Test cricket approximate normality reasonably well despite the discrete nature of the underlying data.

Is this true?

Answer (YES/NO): NO